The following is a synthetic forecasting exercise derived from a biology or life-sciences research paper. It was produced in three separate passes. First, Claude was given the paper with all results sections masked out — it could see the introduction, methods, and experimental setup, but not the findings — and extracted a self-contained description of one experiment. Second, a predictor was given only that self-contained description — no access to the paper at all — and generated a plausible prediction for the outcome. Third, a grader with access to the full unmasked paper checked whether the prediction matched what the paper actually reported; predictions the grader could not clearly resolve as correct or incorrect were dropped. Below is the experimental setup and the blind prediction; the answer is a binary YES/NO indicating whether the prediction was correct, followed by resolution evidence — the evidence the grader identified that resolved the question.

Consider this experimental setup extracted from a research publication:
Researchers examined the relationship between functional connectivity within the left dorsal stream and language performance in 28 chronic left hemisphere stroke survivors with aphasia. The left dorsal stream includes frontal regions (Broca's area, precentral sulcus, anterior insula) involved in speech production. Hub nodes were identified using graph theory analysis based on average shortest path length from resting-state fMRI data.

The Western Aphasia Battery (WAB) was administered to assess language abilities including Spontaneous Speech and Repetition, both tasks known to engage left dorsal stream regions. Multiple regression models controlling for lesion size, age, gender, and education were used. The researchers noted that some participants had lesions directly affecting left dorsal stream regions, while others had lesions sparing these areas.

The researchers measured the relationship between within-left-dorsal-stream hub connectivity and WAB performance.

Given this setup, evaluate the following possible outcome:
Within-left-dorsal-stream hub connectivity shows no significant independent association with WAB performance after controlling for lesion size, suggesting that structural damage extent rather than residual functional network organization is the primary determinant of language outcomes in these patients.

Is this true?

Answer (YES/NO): NO